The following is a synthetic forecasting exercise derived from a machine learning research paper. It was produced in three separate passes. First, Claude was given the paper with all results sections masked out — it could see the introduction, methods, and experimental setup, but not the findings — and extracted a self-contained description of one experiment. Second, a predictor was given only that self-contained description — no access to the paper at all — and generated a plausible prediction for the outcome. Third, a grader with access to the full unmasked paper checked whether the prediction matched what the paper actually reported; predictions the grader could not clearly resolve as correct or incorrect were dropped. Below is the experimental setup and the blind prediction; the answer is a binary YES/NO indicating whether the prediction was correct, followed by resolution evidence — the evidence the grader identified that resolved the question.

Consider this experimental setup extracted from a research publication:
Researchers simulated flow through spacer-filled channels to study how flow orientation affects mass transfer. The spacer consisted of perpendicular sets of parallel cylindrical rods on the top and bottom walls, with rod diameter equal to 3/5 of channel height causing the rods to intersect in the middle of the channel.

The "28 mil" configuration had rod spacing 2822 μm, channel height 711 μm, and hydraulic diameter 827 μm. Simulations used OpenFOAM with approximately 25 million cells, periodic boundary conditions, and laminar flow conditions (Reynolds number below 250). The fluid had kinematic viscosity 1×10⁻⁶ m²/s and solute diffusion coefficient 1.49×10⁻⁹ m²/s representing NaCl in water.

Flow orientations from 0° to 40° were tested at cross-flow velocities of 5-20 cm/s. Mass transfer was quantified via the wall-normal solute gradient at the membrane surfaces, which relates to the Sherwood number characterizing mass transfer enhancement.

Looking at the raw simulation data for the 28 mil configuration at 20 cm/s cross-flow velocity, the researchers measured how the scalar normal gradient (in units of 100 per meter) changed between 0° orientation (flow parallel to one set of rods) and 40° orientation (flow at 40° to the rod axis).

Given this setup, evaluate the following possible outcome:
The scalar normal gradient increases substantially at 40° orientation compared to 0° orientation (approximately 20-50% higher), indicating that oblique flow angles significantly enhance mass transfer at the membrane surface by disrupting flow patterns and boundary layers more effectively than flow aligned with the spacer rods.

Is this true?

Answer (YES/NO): YES